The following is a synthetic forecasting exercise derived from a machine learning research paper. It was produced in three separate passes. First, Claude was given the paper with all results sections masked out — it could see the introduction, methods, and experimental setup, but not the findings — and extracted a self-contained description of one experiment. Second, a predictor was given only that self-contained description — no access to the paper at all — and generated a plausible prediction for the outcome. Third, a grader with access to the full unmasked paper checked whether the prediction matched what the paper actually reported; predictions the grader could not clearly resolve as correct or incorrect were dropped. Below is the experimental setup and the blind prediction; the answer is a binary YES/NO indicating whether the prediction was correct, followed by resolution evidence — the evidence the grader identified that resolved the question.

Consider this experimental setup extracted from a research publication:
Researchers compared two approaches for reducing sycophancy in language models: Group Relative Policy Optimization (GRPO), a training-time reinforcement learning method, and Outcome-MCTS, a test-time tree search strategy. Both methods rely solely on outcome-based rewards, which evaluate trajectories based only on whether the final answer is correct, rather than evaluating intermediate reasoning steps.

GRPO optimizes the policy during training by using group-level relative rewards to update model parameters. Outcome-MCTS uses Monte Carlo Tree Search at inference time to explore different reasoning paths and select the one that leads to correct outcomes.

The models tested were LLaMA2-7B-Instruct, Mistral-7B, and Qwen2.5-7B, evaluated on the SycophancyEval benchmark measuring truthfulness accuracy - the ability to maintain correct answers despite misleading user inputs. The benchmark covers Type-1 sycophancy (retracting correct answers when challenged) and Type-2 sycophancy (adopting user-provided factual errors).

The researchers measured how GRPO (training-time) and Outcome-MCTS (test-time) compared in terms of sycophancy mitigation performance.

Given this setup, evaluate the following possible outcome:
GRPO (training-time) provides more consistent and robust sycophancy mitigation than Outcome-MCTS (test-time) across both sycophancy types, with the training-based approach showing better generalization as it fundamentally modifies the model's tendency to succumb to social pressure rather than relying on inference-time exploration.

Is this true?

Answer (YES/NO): NO